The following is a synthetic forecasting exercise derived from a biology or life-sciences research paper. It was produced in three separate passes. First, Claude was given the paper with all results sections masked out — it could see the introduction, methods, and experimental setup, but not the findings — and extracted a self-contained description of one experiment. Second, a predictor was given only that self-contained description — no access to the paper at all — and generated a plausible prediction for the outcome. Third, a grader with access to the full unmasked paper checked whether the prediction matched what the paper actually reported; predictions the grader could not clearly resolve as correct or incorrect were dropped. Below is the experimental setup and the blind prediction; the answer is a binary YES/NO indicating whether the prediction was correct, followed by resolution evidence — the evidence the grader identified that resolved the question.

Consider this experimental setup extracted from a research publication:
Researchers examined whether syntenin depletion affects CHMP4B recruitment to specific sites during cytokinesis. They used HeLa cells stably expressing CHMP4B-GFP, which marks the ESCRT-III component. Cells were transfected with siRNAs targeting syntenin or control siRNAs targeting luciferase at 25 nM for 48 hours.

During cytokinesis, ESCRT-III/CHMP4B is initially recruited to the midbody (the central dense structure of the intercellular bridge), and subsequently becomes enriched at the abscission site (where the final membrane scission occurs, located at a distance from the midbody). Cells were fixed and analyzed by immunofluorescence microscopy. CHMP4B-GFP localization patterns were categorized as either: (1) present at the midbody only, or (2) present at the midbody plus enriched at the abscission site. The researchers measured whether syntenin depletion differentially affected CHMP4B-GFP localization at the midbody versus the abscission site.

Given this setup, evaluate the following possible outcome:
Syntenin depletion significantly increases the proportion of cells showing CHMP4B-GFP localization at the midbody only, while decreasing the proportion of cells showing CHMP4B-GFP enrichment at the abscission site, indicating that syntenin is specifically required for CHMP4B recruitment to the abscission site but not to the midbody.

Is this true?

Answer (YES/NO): YES